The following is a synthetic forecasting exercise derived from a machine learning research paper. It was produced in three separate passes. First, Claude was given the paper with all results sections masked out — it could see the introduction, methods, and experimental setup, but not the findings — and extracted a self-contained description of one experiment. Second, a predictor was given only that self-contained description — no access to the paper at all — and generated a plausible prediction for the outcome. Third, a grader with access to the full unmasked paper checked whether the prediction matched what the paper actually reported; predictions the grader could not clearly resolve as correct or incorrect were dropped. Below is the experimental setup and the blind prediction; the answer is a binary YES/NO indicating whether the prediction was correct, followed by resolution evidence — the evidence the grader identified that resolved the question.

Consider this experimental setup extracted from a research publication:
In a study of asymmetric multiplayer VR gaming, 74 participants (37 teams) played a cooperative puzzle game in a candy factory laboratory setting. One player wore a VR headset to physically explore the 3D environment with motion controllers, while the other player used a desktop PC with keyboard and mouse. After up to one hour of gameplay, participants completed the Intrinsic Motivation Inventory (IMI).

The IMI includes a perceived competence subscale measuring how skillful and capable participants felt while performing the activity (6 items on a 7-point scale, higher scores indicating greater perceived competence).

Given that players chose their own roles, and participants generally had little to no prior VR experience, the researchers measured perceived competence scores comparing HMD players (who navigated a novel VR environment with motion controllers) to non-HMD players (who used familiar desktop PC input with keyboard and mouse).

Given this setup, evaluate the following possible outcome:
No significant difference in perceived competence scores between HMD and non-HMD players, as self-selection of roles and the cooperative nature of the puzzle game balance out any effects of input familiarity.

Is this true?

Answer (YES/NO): YES